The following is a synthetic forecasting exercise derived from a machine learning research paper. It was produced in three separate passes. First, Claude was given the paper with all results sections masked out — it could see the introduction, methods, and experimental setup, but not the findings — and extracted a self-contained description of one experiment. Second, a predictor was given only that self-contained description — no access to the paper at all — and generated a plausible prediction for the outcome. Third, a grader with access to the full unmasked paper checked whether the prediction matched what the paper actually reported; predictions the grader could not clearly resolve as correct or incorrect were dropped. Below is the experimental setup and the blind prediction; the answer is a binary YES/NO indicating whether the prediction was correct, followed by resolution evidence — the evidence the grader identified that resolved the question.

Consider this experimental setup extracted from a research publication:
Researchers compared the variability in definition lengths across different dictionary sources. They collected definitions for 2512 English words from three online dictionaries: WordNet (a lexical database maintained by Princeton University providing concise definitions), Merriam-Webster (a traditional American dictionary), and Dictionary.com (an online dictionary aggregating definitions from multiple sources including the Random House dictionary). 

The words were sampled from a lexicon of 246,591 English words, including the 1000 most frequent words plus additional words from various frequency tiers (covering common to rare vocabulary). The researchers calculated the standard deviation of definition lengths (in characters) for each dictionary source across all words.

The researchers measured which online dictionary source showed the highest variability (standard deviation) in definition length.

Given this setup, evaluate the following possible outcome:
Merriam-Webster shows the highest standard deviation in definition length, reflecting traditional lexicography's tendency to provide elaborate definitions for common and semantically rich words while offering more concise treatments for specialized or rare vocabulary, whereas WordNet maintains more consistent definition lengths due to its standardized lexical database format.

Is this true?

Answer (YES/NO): NO